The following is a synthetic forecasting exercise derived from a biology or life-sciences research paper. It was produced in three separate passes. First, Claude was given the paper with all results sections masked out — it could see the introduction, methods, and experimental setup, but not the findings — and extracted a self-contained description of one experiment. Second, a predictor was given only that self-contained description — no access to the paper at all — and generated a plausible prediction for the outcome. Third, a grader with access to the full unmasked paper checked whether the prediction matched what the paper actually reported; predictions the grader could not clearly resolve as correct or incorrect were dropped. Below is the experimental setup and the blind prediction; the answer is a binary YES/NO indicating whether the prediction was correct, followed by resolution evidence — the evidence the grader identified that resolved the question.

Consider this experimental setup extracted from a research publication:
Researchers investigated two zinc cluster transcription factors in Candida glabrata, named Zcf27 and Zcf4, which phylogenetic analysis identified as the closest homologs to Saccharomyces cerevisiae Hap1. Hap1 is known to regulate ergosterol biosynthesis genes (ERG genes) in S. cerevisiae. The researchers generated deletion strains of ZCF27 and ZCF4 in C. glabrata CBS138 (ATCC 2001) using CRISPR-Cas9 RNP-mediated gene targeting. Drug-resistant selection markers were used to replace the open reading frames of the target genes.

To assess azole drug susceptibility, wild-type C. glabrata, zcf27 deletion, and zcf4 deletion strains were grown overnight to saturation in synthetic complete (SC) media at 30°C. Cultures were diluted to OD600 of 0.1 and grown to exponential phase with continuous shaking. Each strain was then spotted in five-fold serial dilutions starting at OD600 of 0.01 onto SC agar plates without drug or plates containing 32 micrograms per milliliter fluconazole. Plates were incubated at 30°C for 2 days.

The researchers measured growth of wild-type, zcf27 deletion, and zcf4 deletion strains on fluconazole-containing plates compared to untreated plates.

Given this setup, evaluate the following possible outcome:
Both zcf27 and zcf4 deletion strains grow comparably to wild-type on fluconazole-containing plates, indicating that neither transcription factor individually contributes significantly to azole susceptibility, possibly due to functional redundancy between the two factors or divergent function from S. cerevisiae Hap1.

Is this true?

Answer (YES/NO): NO